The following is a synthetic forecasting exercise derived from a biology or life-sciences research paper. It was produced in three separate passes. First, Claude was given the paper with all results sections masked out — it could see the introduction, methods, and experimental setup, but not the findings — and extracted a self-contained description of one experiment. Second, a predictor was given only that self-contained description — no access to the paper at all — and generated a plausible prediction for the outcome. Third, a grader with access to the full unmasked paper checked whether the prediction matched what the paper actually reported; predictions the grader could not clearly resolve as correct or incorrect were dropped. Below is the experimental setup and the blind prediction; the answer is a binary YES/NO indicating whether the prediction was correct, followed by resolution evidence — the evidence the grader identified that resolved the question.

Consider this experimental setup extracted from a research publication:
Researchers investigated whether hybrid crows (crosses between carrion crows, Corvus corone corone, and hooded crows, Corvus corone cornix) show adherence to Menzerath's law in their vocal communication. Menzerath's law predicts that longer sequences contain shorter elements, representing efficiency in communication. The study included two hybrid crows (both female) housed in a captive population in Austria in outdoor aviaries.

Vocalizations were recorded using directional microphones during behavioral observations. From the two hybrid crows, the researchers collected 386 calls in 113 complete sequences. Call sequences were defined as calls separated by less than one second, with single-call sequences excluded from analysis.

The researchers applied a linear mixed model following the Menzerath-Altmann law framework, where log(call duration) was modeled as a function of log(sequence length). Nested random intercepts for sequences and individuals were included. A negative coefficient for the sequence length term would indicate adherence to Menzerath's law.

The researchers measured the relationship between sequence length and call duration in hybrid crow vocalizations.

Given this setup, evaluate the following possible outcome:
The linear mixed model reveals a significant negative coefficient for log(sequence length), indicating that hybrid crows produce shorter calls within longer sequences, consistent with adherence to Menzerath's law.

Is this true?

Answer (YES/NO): YES